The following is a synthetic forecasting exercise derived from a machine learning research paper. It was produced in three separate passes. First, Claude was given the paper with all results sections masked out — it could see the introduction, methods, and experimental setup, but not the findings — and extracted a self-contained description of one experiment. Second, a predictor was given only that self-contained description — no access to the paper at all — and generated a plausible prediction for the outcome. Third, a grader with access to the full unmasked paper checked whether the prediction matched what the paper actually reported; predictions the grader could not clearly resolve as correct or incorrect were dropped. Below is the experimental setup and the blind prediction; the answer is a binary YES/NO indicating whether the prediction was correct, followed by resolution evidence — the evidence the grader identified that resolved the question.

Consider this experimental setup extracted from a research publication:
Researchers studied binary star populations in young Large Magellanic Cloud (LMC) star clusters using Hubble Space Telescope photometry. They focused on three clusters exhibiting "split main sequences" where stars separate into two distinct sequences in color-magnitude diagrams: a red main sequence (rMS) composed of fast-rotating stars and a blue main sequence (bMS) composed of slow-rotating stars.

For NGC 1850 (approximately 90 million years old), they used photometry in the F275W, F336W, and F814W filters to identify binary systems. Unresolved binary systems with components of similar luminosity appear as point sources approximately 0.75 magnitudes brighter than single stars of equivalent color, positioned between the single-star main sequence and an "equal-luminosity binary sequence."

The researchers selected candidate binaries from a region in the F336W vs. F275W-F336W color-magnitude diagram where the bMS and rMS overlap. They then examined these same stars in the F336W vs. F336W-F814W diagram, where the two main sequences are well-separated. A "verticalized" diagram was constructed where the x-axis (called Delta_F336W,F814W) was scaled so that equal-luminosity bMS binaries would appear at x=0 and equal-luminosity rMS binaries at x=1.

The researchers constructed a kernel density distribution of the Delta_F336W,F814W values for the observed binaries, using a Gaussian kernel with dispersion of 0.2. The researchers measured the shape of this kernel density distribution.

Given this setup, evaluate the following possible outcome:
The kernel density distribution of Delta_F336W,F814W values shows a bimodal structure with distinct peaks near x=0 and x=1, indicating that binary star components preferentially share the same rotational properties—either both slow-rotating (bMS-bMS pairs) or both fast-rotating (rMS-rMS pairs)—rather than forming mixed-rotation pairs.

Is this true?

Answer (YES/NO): YES